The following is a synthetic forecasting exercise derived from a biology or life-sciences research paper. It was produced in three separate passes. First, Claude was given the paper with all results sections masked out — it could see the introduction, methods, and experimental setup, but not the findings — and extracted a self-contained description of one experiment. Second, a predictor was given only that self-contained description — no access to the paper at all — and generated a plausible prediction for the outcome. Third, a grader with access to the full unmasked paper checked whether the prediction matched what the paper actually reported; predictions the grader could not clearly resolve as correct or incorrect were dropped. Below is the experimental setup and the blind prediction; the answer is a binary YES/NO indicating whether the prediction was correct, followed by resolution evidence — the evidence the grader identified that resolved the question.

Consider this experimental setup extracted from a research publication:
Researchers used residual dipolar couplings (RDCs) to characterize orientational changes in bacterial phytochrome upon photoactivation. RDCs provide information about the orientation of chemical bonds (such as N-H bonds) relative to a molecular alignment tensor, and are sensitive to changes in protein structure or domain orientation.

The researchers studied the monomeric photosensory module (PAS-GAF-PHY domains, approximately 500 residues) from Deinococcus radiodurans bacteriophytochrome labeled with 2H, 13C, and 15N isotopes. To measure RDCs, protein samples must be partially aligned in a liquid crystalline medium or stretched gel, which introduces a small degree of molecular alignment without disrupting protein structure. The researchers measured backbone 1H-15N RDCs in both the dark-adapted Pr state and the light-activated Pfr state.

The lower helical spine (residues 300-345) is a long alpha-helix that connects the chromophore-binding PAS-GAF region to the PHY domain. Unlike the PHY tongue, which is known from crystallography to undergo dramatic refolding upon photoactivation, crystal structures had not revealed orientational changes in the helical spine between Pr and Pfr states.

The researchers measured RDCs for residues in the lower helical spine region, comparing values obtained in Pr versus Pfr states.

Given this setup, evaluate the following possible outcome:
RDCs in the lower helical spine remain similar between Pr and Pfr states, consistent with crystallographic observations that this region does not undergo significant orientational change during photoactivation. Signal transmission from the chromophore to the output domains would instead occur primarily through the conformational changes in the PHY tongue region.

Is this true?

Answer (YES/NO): NO